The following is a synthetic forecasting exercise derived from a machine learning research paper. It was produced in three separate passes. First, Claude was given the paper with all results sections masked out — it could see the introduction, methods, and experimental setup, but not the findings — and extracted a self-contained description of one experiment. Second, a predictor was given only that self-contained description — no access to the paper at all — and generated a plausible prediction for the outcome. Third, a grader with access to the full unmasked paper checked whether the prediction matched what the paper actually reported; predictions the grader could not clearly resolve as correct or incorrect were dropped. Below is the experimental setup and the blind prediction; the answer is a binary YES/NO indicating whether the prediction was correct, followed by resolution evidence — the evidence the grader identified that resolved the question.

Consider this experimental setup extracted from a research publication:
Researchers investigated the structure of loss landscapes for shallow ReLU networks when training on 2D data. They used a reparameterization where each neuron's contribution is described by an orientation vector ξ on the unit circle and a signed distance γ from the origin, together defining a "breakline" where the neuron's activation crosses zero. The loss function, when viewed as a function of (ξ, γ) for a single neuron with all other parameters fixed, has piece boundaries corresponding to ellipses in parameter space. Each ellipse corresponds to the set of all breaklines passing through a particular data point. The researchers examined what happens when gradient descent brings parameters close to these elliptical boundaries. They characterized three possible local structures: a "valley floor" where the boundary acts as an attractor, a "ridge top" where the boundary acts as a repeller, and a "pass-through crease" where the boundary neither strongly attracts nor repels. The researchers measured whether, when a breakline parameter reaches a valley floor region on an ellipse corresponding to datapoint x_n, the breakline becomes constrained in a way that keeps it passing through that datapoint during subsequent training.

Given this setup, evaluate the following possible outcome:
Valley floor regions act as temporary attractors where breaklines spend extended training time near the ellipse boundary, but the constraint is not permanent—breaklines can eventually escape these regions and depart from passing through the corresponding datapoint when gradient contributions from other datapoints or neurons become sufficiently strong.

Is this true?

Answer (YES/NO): NO